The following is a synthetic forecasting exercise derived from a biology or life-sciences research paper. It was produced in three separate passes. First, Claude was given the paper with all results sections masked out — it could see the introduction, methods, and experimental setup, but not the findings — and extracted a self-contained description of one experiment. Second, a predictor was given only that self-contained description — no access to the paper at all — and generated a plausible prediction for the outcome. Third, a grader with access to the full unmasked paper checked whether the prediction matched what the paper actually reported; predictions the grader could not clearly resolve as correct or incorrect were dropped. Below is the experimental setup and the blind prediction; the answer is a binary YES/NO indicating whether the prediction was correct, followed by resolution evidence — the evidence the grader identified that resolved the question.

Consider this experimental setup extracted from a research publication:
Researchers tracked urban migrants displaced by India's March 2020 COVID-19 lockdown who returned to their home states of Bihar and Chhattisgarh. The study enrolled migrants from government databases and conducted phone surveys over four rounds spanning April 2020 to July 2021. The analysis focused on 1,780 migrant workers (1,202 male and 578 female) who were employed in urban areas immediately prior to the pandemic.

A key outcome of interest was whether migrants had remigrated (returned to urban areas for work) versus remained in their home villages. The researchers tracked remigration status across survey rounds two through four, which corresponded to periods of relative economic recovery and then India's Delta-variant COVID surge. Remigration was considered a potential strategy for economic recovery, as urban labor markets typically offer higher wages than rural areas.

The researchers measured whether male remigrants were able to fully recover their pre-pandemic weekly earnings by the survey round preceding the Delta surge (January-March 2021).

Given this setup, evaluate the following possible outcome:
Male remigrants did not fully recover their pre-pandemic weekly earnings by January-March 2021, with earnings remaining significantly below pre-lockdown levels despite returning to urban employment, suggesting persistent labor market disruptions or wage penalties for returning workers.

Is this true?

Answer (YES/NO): NO